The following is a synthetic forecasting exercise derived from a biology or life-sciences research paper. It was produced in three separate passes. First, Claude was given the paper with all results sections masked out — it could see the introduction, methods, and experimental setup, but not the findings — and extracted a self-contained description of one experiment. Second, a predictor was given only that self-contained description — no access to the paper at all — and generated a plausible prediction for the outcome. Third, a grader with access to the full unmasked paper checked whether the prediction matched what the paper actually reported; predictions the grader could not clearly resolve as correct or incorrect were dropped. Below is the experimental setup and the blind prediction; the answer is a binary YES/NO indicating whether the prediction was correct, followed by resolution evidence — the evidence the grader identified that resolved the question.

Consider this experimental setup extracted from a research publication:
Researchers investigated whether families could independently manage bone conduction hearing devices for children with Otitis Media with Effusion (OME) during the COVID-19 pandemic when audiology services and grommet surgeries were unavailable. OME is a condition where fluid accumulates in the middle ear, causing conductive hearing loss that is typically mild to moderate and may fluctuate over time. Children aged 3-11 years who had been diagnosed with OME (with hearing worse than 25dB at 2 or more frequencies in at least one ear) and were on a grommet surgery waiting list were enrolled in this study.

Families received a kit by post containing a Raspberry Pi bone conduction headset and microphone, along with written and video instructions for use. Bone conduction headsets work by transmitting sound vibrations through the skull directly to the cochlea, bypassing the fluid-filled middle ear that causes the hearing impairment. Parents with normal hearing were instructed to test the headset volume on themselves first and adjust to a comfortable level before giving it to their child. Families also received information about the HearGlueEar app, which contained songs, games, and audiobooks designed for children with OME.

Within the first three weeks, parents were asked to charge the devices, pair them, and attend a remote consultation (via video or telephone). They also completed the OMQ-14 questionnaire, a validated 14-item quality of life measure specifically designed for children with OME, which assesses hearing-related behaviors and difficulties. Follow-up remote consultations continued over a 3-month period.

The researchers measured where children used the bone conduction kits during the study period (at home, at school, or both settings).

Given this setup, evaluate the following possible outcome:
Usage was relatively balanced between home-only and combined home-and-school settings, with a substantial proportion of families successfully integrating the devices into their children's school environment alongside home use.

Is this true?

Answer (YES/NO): YES